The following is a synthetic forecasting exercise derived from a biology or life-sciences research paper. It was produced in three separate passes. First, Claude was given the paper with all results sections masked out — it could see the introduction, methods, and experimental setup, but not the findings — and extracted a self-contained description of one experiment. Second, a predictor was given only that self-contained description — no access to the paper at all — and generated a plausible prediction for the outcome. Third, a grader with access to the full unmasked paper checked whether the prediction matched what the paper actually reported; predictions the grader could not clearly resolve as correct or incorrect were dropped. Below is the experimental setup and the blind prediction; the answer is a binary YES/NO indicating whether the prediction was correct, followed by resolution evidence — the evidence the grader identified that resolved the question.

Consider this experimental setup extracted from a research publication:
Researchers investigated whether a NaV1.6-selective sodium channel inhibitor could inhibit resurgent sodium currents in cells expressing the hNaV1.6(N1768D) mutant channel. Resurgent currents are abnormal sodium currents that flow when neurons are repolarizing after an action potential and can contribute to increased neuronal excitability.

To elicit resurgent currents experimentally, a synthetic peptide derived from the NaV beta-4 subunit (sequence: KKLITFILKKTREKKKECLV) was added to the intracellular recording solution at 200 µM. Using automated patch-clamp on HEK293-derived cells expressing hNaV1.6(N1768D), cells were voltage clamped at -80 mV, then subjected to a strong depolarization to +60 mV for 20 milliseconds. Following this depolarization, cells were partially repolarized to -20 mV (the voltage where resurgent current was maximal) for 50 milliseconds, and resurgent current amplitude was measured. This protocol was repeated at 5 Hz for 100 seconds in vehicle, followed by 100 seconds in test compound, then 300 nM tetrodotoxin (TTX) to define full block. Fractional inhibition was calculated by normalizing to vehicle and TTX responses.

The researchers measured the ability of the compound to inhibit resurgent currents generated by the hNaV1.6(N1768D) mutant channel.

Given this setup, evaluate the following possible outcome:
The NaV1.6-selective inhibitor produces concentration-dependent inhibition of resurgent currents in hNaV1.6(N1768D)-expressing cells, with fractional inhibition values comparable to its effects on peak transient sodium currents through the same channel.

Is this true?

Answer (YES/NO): YES